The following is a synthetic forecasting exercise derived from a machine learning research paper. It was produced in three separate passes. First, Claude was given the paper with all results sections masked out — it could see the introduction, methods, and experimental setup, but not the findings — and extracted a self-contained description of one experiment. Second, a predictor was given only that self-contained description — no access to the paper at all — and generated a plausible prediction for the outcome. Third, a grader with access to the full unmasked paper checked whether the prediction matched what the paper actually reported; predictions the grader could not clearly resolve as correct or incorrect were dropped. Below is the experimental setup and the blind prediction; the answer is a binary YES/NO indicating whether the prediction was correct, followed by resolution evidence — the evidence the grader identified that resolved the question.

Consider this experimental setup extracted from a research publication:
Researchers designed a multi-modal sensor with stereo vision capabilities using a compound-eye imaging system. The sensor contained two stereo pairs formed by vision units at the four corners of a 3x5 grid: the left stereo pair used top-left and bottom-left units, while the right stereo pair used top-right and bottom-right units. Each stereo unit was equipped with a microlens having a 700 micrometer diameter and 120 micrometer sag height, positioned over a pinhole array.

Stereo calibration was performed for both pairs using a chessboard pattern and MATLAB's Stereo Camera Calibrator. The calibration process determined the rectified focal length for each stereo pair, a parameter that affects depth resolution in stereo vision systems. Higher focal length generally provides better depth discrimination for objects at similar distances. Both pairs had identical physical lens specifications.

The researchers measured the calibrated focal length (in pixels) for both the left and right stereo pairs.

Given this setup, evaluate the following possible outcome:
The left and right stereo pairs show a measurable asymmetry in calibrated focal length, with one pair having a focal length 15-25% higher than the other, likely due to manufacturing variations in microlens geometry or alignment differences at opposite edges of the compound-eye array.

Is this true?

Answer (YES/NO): NO